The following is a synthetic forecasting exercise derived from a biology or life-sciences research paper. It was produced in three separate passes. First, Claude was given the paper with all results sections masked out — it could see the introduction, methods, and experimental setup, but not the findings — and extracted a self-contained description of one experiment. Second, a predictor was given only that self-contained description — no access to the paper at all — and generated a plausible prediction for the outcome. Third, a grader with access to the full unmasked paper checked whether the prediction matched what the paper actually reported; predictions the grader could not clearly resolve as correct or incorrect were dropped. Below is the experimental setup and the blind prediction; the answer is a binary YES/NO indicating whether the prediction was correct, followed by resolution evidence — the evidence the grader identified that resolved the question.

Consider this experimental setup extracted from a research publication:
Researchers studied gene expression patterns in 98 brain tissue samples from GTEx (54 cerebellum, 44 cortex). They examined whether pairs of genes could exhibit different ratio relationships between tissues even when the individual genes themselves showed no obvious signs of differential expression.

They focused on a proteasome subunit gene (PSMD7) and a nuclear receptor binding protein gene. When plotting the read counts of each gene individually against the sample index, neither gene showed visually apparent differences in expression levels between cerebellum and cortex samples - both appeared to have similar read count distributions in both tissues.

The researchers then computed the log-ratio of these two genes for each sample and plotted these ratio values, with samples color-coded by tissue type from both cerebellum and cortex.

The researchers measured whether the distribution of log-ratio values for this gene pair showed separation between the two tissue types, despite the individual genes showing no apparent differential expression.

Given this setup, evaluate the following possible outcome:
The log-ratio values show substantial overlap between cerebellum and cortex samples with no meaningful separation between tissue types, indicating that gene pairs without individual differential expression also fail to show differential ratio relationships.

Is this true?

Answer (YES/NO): NO